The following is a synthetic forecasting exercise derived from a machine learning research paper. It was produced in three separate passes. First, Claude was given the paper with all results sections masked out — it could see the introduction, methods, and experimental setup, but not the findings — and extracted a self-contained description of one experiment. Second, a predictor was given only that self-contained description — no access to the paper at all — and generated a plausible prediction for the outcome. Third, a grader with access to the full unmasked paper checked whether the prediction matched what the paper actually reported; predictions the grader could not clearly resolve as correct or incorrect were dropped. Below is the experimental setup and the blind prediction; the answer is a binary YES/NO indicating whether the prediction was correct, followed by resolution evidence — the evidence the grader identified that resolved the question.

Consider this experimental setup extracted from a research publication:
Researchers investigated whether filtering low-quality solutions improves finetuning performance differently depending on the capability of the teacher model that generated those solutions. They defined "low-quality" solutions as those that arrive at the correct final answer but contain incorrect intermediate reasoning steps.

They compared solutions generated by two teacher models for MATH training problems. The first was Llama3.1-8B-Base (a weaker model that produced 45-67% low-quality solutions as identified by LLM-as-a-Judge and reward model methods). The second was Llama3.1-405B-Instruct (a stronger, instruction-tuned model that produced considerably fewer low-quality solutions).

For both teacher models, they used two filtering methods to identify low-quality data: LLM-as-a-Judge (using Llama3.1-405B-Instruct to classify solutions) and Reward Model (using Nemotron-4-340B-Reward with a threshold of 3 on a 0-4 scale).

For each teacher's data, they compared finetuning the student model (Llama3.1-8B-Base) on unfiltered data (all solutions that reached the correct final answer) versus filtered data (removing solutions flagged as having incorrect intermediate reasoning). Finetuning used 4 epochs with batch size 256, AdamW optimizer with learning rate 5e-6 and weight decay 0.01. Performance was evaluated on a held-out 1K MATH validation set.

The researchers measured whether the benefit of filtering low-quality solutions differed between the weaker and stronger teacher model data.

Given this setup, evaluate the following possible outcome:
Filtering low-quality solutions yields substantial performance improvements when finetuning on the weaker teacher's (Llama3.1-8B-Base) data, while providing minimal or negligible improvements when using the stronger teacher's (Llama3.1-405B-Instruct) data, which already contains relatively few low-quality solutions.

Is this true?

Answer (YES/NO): NO